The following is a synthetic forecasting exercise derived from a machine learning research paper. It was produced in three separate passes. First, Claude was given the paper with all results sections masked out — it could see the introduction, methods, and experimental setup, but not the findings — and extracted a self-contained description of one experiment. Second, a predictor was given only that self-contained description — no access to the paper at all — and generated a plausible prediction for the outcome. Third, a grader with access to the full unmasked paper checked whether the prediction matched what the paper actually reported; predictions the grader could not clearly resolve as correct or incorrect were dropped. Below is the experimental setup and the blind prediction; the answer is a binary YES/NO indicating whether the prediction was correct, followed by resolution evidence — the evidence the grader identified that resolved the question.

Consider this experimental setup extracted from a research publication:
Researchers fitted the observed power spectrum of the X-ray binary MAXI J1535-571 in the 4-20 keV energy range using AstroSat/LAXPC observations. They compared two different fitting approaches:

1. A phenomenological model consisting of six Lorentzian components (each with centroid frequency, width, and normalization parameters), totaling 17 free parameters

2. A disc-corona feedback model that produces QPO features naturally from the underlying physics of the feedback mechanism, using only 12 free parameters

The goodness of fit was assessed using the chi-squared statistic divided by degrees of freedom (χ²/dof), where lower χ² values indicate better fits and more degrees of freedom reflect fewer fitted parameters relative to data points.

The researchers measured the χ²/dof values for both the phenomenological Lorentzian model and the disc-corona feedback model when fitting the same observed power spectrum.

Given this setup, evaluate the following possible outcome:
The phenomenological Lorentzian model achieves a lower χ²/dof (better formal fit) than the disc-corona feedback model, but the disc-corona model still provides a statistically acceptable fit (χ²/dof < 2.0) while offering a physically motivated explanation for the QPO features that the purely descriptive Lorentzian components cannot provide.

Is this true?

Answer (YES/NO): YES